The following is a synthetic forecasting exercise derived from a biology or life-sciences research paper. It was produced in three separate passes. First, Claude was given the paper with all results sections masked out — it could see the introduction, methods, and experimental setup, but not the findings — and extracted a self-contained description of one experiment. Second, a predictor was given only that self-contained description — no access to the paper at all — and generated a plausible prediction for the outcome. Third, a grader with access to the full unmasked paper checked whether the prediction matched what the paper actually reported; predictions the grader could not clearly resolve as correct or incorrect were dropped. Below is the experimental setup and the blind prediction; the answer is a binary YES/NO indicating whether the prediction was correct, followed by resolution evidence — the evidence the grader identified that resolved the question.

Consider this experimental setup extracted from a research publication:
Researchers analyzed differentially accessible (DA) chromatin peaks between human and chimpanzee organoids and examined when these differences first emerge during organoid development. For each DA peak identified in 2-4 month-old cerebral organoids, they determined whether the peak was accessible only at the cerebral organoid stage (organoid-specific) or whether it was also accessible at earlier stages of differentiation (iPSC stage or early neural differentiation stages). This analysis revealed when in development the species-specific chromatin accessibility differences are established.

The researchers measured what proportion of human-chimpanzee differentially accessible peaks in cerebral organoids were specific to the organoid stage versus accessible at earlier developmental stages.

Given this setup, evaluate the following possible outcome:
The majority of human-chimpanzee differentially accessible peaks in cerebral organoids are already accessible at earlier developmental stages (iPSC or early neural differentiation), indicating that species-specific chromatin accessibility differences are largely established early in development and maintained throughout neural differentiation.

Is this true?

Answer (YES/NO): NO